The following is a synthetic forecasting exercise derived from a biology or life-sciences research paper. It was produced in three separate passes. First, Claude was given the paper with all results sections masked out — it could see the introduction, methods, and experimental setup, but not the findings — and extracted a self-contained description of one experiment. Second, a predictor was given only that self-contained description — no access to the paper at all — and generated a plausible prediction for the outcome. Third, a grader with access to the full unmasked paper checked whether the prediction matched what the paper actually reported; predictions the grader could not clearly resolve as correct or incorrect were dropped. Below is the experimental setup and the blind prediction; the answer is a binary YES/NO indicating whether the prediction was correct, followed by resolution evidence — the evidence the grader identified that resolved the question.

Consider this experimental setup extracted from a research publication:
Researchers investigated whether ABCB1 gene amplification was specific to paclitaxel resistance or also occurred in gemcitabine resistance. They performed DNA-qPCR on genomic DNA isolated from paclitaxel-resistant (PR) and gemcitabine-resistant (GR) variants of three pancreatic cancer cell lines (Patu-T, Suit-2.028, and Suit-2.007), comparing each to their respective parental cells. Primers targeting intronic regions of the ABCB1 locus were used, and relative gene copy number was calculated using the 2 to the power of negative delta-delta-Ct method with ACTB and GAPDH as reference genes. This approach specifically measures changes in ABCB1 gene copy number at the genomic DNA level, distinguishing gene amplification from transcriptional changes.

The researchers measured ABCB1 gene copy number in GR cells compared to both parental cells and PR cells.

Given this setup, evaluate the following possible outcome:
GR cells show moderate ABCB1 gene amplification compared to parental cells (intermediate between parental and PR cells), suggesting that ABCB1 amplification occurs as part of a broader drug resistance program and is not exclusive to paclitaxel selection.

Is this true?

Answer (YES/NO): NO